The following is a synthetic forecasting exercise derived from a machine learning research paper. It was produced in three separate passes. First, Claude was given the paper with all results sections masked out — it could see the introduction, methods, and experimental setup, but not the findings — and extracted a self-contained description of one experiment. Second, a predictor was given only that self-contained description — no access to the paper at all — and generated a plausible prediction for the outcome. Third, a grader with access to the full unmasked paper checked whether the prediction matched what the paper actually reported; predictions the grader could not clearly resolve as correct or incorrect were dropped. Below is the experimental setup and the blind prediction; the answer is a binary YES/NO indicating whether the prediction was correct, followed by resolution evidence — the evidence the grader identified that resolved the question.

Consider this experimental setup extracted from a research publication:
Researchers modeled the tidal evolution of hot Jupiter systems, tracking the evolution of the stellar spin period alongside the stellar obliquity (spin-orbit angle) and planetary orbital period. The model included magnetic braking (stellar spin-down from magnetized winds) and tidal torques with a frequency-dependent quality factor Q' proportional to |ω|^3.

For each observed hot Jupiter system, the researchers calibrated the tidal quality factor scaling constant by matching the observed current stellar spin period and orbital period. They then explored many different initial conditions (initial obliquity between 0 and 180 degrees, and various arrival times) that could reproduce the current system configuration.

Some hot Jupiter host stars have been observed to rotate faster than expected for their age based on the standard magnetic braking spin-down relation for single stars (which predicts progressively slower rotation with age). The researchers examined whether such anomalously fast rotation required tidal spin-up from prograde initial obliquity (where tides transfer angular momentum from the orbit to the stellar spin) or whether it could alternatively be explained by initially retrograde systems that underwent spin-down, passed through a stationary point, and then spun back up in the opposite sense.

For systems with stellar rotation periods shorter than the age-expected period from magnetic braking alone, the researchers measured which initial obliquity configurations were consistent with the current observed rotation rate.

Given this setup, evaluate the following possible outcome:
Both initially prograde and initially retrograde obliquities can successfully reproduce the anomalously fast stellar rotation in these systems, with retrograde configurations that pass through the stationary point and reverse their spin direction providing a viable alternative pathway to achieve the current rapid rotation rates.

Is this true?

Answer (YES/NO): YES